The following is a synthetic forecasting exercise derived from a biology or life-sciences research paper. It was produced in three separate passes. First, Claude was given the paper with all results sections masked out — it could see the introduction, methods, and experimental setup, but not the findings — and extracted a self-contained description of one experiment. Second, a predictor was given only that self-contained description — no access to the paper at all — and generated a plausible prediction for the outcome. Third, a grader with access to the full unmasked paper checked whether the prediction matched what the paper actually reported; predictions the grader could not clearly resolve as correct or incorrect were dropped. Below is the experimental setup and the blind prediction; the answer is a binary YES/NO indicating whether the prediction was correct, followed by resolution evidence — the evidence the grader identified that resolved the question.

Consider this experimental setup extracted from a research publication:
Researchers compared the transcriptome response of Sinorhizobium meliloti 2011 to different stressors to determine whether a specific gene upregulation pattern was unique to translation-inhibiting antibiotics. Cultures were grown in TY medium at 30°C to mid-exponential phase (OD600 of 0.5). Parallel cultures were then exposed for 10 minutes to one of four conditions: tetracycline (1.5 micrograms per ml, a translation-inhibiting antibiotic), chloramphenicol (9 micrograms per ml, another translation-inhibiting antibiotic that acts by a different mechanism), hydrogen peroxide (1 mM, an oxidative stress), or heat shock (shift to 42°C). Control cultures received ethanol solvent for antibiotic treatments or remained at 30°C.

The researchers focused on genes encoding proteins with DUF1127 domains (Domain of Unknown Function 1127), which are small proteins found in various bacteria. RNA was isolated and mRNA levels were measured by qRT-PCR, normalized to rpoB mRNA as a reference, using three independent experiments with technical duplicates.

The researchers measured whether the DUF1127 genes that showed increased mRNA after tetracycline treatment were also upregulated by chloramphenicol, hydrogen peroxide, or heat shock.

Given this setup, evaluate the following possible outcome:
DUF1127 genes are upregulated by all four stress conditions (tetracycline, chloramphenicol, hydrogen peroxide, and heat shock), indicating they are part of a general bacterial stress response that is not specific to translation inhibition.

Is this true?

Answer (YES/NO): NO